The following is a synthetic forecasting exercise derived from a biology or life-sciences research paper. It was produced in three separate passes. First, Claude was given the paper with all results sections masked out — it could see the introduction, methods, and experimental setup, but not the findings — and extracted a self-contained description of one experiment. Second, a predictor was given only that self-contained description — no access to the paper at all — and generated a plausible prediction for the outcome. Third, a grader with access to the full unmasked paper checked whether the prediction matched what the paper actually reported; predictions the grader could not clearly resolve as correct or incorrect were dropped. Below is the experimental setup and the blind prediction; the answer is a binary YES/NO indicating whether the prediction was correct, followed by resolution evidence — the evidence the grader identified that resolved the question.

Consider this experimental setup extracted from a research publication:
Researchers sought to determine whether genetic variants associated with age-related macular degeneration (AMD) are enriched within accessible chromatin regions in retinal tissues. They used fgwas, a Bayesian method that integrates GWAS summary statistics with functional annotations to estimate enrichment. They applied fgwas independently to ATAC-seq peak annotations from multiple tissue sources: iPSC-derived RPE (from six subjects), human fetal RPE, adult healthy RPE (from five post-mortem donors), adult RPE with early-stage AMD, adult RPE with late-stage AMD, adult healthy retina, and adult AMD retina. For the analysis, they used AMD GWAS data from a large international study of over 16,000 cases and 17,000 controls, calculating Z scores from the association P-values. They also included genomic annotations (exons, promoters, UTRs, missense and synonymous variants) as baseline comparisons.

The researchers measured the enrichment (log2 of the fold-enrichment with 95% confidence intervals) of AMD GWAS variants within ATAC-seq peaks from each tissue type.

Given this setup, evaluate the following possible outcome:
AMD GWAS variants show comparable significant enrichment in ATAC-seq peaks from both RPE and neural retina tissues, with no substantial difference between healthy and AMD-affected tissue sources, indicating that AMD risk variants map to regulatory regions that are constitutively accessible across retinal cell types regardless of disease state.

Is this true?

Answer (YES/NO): NO